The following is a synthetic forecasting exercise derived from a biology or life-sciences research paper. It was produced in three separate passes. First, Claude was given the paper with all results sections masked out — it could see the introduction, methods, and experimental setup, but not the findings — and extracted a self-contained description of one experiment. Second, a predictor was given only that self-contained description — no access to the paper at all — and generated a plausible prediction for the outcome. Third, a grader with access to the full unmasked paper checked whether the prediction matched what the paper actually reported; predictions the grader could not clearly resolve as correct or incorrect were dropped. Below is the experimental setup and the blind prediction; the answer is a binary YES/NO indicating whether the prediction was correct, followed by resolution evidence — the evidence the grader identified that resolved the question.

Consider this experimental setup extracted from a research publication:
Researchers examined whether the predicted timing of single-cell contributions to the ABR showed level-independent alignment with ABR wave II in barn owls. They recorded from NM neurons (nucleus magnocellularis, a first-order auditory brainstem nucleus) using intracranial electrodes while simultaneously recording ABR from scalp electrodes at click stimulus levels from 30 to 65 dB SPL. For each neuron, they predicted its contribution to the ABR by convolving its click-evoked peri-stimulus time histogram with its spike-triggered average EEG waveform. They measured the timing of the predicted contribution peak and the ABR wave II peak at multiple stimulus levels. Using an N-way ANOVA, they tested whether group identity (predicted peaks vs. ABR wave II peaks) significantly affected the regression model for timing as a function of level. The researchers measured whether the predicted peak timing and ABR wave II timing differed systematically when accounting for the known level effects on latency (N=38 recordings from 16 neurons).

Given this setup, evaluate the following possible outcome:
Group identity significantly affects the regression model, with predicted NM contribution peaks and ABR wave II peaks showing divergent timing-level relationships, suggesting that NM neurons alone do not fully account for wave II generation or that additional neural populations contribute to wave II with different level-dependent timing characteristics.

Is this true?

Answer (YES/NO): NO